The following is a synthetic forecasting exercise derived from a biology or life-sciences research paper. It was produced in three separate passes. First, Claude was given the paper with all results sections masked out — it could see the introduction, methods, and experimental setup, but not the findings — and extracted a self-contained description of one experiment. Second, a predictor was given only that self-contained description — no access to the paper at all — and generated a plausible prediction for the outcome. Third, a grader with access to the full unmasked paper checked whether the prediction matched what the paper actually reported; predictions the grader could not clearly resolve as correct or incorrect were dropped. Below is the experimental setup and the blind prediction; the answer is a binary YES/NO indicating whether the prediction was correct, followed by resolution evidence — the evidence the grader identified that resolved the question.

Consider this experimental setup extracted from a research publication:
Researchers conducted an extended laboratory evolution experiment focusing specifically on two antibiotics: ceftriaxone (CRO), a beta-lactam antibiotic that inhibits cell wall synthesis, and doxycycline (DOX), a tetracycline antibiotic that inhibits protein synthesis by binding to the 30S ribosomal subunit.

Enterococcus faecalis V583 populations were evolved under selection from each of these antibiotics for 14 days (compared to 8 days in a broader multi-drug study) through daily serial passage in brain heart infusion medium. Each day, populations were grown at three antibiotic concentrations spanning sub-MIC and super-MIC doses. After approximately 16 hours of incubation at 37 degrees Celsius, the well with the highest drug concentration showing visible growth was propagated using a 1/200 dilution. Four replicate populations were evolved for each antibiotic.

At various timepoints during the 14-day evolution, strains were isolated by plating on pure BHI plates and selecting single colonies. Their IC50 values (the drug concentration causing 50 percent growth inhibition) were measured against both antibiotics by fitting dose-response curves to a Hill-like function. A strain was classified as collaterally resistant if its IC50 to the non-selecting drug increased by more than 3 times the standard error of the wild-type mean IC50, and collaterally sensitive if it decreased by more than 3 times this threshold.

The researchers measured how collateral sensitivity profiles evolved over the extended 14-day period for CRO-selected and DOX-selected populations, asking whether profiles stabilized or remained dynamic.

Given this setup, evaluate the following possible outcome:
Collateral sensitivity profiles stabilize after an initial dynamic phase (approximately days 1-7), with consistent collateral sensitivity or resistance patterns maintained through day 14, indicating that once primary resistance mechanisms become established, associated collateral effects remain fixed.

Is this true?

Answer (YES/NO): NO